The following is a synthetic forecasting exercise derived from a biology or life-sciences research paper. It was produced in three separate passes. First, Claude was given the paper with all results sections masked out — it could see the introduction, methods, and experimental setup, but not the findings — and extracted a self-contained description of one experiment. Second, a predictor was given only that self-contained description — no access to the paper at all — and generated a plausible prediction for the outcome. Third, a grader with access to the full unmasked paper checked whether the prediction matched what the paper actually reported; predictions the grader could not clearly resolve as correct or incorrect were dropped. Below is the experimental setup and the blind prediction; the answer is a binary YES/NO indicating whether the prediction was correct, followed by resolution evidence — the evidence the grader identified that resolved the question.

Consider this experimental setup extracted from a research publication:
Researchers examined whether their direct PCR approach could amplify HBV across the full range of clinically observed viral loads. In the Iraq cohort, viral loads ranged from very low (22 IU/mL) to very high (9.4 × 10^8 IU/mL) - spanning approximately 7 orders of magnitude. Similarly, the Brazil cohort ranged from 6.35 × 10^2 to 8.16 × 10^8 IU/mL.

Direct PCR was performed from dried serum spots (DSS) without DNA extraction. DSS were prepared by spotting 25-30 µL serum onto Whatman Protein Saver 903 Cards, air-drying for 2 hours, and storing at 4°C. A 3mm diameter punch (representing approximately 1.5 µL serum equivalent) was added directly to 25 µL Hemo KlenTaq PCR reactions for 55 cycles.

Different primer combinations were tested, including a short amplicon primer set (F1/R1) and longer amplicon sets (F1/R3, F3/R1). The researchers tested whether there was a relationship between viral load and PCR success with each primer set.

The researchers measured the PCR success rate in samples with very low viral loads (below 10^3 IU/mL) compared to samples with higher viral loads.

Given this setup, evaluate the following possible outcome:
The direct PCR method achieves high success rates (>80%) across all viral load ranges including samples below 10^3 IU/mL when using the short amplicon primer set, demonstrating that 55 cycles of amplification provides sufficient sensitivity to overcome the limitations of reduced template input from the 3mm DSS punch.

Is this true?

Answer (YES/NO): NO